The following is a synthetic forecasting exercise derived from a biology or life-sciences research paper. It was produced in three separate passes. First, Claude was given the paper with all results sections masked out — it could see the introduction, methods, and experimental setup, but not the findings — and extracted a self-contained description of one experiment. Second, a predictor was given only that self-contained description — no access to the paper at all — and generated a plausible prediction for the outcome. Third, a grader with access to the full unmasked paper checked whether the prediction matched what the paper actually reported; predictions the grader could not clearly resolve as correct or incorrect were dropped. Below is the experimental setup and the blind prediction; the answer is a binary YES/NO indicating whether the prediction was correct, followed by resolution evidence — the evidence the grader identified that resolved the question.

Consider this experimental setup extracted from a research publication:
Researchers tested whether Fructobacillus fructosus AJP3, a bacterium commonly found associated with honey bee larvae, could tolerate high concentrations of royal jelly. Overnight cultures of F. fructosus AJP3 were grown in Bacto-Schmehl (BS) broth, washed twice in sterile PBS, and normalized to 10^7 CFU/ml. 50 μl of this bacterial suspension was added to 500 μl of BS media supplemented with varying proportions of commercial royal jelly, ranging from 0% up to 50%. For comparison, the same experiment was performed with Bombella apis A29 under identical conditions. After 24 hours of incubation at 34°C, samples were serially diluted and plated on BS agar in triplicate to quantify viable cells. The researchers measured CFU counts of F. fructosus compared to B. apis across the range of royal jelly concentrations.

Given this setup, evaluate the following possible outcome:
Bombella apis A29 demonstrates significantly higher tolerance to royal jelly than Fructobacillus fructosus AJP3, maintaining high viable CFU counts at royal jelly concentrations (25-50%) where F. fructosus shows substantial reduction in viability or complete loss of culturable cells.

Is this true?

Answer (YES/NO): YES